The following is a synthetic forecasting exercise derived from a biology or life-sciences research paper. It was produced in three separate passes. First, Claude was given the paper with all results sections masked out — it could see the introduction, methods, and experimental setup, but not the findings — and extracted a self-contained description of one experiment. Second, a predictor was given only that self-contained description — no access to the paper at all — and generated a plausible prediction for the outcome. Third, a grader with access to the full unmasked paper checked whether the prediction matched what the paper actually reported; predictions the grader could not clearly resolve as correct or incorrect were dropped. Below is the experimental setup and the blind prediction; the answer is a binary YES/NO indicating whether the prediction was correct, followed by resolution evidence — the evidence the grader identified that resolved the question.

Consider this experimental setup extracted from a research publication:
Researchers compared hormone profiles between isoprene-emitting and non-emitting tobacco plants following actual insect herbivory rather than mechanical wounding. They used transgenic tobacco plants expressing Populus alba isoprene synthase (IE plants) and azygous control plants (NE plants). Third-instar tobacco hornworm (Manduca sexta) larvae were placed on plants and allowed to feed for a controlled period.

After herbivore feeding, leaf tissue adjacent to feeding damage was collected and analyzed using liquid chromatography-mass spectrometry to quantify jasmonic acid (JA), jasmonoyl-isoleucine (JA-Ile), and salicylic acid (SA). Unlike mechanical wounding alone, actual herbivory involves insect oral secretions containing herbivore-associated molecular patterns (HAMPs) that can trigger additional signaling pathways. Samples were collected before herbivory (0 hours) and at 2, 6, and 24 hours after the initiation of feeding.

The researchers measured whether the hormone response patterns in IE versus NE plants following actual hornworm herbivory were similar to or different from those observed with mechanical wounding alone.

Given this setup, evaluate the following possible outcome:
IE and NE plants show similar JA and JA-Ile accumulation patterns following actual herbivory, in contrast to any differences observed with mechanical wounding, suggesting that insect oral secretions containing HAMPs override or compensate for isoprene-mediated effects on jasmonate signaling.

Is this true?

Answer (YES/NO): NO